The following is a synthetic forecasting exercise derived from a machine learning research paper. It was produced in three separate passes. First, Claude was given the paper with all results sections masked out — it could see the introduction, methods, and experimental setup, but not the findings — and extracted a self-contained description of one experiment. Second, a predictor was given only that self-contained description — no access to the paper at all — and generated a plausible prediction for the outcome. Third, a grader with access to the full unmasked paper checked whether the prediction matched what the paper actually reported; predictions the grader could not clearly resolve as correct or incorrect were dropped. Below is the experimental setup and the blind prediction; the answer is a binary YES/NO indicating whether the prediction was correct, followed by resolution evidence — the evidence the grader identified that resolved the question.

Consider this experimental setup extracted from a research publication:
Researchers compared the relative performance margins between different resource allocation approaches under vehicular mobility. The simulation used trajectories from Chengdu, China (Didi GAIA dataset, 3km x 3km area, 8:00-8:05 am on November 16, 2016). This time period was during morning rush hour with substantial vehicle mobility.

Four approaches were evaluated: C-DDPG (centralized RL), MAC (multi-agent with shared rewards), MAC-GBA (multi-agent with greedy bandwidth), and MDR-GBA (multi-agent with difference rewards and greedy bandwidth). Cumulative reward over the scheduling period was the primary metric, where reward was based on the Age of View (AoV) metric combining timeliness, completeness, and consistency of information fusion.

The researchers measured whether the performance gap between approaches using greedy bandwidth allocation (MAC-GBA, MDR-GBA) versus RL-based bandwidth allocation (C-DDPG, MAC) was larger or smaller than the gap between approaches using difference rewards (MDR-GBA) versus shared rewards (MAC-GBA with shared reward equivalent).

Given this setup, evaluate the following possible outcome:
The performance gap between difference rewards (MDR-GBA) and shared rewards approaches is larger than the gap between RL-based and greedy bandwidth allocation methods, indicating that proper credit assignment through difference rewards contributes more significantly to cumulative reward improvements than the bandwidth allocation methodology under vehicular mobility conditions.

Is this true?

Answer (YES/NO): NO